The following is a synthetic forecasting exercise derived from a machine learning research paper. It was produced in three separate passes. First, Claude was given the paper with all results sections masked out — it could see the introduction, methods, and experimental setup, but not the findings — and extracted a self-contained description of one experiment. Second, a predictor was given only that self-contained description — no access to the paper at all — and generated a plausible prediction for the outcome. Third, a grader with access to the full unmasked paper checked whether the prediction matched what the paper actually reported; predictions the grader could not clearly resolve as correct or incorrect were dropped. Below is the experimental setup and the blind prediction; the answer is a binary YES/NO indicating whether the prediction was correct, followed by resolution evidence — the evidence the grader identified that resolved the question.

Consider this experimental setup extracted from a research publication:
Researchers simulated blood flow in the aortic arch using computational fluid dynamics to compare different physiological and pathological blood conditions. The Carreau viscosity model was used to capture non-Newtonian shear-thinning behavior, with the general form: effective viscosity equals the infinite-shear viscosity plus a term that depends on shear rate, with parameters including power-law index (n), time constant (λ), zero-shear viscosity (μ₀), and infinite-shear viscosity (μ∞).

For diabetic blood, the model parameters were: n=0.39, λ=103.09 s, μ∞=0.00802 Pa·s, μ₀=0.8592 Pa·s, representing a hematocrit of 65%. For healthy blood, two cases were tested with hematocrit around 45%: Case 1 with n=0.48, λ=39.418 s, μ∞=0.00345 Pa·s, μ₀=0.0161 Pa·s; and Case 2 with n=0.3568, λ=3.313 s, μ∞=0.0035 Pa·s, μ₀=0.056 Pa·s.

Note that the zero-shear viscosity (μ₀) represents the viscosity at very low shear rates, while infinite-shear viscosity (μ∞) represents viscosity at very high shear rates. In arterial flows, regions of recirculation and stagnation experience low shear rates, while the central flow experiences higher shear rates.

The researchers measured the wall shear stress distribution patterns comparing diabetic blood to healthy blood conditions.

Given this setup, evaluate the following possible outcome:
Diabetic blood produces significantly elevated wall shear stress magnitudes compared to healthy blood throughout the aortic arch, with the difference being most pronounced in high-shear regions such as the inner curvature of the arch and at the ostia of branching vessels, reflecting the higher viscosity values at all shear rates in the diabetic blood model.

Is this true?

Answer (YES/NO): NO